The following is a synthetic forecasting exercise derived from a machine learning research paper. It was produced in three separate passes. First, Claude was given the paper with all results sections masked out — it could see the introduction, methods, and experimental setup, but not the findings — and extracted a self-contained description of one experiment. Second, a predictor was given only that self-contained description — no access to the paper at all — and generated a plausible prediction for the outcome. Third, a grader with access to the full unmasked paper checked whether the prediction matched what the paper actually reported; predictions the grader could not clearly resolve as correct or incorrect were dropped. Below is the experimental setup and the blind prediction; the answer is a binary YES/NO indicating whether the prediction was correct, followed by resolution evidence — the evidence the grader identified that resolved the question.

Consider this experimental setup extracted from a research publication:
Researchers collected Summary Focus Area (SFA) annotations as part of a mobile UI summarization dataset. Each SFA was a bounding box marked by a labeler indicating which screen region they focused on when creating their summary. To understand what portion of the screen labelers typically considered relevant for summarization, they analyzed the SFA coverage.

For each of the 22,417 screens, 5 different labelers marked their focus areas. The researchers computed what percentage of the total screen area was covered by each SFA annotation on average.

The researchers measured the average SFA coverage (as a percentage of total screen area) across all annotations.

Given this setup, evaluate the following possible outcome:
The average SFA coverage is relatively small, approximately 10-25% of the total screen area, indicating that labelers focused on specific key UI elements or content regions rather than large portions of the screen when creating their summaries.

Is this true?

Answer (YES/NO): NO